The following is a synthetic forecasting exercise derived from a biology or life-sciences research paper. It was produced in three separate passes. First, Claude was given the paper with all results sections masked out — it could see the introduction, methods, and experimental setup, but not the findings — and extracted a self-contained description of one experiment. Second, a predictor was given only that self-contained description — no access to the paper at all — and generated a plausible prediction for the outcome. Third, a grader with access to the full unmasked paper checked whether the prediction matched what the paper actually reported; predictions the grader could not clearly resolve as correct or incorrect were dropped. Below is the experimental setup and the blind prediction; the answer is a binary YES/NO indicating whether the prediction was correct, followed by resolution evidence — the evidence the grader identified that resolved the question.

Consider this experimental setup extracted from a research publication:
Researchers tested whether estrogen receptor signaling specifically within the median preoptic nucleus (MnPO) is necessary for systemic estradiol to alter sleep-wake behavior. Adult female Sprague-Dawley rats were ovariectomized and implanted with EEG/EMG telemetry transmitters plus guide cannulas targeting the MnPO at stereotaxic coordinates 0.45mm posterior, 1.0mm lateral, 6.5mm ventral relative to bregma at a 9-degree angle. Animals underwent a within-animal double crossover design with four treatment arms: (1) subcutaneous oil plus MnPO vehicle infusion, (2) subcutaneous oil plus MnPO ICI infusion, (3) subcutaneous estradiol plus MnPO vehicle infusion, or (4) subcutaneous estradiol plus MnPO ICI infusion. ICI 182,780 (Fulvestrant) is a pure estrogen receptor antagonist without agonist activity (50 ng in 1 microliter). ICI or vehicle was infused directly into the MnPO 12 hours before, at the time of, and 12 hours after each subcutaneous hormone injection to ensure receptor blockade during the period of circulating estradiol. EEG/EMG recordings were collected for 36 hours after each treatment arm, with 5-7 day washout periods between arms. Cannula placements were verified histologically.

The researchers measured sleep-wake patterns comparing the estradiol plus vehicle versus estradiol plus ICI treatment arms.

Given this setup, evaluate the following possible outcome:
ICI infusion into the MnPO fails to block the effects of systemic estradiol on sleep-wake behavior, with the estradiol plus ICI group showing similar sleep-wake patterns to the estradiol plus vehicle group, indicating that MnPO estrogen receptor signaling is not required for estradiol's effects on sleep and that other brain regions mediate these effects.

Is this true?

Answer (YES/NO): NO